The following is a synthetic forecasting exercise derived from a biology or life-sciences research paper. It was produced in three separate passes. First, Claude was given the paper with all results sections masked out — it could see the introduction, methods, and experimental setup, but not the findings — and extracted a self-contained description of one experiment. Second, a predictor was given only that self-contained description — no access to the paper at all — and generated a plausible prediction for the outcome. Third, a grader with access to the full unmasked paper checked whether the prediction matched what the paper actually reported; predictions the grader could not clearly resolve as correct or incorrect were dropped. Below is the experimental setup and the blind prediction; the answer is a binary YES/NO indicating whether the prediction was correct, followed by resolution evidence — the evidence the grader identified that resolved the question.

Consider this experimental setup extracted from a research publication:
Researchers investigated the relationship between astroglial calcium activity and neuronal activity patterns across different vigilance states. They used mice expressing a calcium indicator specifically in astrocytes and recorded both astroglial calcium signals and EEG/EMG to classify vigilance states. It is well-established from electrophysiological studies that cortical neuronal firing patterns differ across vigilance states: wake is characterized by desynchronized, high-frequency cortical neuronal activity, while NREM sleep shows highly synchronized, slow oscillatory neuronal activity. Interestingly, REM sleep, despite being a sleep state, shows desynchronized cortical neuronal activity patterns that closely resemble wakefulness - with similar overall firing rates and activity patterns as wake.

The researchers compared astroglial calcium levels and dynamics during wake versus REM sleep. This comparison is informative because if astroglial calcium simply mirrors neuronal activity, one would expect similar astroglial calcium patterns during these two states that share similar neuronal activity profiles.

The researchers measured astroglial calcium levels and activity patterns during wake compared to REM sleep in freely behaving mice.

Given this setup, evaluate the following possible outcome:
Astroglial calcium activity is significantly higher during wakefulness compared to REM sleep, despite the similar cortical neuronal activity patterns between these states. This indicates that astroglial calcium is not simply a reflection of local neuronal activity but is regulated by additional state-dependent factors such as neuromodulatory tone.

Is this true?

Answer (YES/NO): YES